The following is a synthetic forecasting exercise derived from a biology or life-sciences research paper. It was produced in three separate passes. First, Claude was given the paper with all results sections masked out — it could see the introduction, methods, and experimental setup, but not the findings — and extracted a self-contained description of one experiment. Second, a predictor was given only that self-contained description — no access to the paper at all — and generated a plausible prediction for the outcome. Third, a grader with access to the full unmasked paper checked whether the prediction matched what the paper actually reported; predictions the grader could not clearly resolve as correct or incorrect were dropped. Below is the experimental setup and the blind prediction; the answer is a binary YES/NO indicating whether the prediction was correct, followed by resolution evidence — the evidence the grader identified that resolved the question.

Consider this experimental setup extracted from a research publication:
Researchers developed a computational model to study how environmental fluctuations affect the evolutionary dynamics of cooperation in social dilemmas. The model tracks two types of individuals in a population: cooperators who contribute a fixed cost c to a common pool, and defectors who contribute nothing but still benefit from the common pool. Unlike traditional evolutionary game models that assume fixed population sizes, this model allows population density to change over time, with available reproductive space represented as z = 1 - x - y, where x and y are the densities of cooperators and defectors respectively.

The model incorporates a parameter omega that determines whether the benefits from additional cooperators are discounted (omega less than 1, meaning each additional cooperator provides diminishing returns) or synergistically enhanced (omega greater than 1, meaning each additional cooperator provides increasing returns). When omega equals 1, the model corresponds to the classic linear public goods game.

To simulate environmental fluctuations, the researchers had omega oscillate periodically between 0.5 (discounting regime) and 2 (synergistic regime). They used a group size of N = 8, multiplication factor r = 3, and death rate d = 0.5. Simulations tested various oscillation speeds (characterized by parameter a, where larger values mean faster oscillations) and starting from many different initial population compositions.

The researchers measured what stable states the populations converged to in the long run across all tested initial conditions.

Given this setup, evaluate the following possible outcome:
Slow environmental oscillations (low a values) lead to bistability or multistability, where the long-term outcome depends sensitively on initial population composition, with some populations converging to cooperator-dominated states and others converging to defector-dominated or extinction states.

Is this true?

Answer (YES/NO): NO